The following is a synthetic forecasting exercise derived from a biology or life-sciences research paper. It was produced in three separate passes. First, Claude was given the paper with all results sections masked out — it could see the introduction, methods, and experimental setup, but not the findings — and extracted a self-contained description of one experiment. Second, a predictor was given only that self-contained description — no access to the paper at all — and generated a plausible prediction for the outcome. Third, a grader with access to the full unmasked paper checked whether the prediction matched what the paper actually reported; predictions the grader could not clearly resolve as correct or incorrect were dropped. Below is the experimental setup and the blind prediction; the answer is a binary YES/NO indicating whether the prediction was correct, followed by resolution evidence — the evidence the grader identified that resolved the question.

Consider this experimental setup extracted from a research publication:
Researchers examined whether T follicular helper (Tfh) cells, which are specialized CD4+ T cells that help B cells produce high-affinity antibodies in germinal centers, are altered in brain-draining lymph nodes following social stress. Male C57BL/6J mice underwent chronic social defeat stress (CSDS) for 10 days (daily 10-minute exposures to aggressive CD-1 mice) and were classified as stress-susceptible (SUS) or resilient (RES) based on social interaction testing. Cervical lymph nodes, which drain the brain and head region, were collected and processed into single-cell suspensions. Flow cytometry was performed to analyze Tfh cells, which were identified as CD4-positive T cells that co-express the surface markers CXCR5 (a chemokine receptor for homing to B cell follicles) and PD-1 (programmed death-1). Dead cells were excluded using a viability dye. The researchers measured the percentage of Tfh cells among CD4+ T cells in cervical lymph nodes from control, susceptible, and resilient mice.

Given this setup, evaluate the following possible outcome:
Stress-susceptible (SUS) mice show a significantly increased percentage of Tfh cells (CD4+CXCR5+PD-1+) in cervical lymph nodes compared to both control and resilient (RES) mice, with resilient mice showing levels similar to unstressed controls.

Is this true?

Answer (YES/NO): YES